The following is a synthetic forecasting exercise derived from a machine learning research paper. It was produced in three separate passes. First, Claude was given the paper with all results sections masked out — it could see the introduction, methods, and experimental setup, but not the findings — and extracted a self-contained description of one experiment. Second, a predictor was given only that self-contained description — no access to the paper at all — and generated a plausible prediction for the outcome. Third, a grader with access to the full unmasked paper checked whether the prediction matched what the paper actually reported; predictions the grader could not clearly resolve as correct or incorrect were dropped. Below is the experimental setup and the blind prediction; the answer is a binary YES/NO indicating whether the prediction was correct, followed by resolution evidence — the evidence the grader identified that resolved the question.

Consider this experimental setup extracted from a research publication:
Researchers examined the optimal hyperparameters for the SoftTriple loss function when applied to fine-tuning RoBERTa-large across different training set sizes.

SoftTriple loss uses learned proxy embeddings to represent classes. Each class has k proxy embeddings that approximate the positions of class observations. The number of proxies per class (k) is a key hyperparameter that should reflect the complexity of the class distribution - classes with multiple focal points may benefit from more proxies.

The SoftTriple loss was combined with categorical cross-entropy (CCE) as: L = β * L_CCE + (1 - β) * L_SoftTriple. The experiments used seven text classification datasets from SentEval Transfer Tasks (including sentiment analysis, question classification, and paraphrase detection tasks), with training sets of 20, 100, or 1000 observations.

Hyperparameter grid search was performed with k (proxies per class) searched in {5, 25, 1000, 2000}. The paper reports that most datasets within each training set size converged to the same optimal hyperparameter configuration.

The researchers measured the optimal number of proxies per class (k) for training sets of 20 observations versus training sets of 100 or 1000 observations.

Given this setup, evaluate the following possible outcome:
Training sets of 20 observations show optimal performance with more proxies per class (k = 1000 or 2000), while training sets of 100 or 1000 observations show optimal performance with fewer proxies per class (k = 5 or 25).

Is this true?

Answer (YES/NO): NO